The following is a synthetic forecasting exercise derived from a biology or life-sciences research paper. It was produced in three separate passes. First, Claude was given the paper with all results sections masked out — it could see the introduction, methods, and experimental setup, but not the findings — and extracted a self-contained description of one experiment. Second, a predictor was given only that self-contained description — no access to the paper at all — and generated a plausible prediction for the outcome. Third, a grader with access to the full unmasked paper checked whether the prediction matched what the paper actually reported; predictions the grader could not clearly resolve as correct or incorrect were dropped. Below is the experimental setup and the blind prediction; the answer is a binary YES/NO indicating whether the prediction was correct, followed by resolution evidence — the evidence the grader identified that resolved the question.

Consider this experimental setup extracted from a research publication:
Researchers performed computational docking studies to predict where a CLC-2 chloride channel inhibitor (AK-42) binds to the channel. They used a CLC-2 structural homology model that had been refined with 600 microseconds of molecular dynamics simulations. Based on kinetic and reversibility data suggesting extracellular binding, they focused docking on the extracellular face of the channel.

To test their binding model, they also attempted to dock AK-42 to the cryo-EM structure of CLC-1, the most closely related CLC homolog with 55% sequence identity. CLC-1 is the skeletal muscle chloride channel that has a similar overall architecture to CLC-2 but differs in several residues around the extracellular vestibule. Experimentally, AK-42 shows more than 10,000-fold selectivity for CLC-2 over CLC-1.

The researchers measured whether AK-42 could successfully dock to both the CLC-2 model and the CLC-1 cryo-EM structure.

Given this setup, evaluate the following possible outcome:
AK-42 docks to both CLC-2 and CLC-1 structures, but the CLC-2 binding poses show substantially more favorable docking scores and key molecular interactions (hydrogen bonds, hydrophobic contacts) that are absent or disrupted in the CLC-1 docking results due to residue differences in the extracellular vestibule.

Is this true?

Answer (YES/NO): NO